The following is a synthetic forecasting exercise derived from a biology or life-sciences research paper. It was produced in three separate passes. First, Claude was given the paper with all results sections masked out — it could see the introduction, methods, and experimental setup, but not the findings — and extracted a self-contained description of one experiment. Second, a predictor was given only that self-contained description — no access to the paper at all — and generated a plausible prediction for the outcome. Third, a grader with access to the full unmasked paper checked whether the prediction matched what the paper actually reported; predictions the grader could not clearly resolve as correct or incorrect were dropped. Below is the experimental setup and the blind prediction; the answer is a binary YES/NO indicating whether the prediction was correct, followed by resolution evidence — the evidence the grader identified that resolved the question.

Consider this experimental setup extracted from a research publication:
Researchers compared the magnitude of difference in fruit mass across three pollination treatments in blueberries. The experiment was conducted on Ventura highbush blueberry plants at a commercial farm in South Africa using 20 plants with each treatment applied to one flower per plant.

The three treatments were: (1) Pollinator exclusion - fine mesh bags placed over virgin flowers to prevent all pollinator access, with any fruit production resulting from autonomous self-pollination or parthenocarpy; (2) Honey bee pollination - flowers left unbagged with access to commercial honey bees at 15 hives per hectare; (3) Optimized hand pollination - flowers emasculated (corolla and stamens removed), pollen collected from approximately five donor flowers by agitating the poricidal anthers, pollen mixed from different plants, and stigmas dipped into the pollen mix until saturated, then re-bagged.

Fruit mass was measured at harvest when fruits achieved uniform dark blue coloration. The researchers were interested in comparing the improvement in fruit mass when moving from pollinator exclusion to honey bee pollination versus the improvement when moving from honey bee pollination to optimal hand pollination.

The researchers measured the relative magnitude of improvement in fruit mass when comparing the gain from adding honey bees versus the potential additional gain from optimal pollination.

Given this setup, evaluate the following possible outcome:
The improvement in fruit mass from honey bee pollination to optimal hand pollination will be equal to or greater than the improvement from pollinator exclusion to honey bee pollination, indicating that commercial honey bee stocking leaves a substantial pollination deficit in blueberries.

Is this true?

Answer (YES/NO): NO